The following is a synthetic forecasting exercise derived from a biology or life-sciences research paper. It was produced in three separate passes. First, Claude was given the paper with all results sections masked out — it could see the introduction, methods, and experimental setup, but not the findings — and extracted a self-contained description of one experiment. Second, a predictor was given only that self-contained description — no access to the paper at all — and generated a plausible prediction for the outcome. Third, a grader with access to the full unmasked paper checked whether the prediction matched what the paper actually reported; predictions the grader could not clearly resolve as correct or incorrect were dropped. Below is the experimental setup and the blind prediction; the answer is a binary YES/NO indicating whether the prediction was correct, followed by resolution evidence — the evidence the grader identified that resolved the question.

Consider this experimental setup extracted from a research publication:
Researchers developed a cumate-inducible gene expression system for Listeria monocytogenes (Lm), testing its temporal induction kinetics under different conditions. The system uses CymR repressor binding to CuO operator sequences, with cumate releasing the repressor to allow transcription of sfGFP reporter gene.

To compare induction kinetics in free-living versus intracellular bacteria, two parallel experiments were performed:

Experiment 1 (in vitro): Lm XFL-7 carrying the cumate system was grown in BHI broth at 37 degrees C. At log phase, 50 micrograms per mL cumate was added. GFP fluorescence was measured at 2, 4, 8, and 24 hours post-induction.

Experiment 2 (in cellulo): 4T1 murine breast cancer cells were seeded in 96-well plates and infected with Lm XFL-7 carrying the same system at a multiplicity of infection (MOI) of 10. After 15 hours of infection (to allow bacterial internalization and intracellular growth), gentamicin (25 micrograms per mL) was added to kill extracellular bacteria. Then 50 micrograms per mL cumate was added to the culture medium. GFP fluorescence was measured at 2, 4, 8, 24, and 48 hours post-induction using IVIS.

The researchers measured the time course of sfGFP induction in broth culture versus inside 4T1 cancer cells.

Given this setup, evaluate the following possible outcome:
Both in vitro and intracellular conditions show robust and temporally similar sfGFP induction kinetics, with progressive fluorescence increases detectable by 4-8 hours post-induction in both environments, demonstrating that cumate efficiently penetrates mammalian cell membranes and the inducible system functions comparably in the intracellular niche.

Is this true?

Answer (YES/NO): NO